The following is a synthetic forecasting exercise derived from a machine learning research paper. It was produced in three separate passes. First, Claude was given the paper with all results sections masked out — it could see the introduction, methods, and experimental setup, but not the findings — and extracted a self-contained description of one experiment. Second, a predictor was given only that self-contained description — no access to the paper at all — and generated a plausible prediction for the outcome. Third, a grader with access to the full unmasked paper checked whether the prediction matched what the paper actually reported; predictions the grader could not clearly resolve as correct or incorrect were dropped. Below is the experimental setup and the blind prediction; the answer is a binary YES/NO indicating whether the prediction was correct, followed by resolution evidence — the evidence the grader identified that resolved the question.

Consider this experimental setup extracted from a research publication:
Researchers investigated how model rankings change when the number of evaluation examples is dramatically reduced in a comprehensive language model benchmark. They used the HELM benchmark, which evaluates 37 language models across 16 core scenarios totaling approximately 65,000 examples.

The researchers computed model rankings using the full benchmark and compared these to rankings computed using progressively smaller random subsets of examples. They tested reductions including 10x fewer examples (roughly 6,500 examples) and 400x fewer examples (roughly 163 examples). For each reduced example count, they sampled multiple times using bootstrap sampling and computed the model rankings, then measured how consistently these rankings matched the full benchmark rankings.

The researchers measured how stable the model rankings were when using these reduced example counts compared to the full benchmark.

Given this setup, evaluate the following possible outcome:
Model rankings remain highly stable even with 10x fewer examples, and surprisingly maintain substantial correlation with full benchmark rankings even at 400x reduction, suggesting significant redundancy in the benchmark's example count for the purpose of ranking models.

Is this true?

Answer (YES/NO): YES